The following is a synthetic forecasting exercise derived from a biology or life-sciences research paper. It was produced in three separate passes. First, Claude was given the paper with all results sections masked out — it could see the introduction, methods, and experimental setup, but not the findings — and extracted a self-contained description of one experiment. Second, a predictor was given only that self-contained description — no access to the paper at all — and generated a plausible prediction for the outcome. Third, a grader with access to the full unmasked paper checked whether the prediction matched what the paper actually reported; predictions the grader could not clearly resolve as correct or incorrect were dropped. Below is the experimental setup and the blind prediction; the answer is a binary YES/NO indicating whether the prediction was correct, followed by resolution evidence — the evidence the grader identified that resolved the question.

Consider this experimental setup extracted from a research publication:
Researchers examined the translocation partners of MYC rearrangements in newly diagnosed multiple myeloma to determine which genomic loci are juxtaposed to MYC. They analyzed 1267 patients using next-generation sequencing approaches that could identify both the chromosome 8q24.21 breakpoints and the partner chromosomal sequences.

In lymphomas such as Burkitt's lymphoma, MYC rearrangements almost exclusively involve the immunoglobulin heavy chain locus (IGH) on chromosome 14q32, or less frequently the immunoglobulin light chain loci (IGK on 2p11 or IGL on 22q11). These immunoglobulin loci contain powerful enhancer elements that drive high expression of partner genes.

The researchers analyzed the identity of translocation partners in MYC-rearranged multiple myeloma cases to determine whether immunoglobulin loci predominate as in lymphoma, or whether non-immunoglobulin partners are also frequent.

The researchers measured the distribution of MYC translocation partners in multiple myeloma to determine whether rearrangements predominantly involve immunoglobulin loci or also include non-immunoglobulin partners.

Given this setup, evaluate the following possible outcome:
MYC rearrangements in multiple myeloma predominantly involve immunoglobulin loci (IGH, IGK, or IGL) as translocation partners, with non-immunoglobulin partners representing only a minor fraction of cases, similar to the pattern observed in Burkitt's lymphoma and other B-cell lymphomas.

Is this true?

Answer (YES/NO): NO